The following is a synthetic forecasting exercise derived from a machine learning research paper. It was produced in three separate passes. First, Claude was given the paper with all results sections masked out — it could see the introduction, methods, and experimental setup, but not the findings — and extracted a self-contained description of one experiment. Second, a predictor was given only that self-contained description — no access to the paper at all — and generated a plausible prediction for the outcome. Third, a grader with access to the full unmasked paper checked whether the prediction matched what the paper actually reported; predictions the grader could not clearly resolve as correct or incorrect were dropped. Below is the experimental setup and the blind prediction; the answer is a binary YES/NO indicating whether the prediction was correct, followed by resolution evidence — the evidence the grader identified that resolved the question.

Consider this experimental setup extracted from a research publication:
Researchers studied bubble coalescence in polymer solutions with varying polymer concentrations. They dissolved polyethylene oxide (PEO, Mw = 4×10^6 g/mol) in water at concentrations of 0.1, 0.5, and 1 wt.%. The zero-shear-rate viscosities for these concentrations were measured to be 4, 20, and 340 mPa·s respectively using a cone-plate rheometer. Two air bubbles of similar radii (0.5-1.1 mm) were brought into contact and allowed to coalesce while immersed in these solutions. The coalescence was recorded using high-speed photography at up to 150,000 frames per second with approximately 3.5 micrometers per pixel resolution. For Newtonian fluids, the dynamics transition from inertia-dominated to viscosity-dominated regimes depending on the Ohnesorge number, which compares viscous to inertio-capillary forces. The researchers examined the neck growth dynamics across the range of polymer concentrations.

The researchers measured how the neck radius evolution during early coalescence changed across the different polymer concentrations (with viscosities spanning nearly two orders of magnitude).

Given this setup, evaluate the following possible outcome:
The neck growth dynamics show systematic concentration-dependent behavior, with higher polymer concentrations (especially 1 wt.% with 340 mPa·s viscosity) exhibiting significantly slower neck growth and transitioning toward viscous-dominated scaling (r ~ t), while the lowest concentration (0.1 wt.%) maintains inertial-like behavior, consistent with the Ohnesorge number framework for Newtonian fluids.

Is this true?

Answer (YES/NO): NO